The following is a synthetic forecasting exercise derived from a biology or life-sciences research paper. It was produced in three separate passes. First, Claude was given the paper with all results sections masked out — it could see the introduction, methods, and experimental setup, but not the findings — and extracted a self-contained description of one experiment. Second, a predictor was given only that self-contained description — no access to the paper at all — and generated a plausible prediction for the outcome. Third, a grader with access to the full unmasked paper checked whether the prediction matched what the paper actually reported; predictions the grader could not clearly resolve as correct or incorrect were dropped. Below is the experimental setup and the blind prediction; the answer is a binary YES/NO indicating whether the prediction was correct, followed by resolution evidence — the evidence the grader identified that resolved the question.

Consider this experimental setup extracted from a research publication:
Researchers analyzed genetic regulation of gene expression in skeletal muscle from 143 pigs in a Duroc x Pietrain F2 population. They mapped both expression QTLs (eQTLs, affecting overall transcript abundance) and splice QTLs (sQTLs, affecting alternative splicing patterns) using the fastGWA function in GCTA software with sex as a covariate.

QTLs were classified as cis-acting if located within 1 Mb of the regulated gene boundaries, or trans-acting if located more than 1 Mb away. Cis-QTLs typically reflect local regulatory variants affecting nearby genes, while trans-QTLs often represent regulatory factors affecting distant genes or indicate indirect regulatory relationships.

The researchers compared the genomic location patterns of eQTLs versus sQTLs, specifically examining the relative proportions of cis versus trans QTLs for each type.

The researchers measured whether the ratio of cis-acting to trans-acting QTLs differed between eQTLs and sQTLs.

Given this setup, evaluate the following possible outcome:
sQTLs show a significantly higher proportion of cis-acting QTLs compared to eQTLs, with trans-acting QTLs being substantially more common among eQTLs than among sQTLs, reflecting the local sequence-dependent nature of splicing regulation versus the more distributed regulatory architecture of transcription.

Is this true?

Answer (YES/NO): NO